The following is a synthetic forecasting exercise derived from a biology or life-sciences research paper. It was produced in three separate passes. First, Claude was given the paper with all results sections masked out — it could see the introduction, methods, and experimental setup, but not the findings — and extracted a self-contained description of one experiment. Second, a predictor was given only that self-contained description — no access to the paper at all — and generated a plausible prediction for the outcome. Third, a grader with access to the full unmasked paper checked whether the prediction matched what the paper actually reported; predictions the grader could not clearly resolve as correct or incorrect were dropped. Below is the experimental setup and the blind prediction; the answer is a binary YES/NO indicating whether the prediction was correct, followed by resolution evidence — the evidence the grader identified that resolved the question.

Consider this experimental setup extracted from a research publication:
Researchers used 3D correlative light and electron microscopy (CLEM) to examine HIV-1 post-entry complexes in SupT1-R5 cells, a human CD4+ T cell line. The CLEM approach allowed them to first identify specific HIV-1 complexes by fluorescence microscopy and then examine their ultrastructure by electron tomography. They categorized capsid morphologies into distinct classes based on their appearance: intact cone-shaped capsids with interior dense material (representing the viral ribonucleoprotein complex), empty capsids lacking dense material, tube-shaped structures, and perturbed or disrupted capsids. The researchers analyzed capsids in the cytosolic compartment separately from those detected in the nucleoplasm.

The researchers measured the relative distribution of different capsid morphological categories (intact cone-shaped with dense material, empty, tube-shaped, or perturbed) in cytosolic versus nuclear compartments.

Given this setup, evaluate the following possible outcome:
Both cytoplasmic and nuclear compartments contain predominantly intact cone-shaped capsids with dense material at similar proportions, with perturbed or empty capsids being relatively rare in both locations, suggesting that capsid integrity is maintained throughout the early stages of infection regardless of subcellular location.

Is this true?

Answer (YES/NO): NO